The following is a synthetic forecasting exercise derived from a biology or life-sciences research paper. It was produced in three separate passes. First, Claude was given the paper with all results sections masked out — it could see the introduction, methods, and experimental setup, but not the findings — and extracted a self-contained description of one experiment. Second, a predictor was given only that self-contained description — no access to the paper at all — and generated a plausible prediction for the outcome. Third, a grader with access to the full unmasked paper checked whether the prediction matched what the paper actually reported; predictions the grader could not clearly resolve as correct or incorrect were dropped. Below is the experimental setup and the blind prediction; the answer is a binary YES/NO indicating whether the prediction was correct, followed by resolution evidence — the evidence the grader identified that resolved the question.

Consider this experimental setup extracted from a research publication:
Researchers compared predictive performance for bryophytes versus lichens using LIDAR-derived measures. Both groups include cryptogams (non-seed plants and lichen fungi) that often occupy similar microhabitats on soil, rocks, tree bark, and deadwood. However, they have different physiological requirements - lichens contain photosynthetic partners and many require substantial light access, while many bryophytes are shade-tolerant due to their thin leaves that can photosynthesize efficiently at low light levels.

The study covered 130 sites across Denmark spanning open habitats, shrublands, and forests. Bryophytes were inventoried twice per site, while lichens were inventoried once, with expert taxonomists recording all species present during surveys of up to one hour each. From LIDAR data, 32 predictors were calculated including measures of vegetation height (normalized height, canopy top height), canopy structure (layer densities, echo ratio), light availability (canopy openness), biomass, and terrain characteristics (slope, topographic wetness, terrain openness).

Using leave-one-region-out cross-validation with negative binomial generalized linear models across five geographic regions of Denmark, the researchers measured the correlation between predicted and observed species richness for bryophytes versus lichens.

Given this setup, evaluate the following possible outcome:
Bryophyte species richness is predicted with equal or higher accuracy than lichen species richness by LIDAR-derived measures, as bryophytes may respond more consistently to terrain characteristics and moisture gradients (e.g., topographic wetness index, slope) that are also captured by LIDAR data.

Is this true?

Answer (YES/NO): NO